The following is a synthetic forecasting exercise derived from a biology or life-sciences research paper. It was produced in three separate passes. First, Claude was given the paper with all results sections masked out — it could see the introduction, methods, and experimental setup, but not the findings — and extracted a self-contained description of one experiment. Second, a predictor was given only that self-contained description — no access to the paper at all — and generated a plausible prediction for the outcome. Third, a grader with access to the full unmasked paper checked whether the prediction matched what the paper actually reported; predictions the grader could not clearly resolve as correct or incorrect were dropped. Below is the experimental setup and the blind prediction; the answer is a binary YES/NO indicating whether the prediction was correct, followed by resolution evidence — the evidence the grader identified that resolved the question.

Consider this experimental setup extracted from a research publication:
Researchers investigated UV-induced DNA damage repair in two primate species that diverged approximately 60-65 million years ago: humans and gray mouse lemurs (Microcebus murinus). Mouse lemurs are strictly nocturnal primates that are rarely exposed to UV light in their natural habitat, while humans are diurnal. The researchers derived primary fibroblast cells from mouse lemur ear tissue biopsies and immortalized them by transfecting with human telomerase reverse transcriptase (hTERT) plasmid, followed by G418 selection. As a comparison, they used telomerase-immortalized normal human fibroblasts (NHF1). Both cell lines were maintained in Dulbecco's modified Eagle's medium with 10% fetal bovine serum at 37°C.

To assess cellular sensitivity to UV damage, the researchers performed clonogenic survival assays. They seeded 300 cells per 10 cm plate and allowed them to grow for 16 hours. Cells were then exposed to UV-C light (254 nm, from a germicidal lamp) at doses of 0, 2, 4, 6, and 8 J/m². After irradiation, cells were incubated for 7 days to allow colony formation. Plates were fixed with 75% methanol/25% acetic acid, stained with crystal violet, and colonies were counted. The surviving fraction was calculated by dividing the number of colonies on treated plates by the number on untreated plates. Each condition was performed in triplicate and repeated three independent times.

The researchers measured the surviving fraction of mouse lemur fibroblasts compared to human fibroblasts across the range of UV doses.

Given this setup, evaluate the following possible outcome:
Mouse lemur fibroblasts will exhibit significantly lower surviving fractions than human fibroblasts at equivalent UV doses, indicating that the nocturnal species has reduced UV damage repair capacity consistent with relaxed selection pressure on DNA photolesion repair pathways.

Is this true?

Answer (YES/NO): YES